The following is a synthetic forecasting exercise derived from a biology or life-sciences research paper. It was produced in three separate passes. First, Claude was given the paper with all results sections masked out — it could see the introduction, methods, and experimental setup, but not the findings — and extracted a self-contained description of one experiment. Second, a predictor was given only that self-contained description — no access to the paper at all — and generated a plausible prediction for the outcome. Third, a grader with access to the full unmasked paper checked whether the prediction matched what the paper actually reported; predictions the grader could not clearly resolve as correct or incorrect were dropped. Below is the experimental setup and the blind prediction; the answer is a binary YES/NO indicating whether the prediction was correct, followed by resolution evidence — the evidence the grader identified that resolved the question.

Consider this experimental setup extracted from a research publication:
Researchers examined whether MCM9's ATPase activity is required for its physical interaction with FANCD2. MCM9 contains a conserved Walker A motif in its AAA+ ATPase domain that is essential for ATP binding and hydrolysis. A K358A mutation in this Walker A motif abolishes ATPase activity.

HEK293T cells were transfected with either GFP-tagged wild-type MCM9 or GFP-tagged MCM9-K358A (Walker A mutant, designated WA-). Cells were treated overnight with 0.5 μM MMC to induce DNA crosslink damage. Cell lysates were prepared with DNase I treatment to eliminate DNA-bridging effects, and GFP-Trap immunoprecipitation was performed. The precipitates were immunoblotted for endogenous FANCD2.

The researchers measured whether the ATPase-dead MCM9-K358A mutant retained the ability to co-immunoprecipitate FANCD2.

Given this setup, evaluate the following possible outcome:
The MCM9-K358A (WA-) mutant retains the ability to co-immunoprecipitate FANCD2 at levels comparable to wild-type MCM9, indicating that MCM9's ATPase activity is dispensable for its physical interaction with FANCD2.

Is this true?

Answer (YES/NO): YES